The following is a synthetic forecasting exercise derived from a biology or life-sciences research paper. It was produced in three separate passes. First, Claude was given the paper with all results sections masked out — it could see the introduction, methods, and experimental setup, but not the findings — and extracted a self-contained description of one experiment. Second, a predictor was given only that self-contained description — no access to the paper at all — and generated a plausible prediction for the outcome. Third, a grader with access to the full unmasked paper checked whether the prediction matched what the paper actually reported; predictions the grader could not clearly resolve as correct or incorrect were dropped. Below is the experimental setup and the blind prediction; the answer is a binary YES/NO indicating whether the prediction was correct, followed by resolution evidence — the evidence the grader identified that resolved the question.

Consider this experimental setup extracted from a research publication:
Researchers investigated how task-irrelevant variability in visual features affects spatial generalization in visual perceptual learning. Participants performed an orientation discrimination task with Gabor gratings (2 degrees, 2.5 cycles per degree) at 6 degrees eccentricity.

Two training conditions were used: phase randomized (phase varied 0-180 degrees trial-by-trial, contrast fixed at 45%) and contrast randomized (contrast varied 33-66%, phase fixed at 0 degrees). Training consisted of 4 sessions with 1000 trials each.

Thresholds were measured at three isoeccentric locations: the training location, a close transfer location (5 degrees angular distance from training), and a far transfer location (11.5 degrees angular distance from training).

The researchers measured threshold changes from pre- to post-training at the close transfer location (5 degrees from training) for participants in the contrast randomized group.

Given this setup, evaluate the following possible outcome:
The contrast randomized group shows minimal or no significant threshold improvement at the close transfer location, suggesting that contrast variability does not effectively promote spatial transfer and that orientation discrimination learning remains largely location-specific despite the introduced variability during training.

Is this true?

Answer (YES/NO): NO